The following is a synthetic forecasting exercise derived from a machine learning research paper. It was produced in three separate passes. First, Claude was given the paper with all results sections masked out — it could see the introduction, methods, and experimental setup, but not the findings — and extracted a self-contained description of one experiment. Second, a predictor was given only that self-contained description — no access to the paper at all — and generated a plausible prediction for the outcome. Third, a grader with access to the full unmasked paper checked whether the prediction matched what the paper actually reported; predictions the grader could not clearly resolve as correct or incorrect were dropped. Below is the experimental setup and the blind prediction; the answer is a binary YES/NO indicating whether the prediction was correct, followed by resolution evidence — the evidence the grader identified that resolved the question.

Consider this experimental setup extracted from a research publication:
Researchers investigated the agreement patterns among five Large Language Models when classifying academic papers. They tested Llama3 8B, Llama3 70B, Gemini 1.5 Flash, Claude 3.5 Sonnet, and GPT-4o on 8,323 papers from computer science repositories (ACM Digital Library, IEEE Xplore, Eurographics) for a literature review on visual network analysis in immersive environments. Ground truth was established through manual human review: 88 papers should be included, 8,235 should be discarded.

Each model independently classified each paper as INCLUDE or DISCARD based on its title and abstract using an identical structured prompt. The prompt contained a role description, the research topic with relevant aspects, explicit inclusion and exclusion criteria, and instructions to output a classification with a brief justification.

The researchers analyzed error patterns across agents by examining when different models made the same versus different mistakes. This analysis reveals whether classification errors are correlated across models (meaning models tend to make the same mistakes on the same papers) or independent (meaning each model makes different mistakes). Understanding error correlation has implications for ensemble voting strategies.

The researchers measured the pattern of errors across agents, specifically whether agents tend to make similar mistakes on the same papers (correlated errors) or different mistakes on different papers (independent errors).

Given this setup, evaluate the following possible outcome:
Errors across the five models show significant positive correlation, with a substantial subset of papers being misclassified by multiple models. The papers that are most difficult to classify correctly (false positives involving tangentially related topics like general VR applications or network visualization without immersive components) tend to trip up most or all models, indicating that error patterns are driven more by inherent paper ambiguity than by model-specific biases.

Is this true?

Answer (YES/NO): NO